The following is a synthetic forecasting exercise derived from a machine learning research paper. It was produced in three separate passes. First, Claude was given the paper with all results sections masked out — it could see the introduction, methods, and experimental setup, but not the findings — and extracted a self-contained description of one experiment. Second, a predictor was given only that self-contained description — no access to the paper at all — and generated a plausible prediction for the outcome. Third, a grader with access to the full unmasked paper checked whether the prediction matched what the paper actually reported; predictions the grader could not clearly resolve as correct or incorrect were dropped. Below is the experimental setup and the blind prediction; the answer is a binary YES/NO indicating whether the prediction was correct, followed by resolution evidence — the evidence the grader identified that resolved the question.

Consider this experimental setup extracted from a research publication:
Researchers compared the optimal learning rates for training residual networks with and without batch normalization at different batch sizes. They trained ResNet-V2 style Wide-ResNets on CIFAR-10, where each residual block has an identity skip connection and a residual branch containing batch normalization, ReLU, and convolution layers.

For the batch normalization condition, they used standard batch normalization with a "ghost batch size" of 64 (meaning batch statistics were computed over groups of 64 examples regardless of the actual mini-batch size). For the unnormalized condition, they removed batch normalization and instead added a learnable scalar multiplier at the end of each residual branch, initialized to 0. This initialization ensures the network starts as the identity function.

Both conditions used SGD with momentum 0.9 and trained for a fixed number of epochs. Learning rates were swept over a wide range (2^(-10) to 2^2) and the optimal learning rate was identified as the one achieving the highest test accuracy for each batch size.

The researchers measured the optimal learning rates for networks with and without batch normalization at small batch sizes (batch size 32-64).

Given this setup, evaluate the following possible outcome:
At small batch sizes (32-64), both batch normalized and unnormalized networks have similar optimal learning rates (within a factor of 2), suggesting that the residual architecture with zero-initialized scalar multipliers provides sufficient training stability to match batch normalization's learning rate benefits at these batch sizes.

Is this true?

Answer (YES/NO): YES